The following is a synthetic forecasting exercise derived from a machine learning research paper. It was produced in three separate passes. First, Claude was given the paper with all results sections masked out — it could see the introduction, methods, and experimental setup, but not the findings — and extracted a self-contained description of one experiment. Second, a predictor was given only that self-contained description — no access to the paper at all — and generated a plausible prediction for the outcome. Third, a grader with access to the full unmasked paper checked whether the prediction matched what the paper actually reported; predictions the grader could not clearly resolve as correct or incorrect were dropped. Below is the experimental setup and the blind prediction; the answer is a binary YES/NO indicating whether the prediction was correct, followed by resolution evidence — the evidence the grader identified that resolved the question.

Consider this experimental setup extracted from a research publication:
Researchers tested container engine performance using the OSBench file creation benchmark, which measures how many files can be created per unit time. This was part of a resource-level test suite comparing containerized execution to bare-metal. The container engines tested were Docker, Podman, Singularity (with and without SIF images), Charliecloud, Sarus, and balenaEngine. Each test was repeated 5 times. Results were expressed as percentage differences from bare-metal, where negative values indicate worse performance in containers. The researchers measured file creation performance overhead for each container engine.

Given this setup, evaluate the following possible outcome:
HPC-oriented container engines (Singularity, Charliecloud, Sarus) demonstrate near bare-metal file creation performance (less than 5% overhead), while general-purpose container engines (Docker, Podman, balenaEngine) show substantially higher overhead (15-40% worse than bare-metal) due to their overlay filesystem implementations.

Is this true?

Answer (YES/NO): NO